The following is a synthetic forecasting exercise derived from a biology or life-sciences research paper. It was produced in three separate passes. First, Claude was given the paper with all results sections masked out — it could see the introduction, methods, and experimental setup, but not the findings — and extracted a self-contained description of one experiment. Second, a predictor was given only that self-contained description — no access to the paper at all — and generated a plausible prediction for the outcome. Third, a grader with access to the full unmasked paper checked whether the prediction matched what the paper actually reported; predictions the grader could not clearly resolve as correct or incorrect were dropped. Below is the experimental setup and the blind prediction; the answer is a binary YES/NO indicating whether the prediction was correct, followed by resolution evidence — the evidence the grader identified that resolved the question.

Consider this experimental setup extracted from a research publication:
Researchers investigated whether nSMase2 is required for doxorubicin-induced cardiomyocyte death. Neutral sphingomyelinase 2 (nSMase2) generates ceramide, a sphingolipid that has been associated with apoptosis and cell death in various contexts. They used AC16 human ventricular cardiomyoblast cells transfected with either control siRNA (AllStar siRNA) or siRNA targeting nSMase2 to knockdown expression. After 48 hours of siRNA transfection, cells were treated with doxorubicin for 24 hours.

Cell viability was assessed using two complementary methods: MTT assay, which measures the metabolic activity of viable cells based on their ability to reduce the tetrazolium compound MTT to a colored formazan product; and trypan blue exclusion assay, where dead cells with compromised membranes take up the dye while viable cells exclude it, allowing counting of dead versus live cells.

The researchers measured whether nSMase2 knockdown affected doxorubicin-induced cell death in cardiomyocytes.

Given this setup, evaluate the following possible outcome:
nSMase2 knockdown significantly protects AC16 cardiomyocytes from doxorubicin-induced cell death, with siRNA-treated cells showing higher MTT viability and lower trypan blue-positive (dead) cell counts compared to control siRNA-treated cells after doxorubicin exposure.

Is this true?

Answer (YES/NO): NO